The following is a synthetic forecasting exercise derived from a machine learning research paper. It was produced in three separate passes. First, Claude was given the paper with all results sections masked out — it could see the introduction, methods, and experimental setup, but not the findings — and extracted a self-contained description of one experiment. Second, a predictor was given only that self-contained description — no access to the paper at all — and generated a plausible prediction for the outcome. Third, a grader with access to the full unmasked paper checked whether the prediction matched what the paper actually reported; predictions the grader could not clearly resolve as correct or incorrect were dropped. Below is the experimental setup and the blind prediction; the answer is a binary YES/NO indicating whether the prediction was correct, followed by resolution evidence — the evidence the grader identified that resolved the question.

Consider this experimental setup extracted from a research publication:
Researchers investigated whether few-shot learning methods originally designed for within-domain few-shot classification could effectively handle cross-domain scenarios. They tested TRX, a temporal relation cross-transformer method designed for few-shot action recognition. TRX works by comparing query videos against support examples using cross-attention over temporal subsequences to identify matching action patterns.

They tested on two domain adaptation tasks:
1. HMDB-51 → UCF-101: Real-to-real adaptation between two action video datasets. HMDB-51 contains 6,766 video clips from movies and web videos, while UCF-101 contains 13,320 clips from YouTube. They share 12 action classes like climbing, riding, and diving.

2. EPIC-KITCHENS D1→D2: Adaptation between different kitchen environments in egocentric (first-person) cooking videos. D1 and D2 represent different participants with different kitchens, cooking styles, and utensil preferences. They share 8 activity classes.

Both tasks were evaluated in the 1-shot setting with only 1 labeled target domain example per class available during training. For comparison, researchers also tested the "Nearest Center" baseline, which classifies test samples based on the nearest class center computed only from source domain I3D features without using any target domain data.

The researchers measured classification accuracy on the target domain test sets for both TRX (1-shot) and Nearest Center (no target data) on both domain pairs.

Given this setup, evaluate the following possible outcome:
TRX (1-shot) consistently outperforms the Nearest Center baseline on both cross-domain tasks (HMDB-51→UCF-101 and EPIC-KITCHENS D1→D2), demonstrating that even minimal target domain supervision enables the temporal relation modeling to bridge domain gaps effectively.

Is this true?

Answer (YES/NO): NO